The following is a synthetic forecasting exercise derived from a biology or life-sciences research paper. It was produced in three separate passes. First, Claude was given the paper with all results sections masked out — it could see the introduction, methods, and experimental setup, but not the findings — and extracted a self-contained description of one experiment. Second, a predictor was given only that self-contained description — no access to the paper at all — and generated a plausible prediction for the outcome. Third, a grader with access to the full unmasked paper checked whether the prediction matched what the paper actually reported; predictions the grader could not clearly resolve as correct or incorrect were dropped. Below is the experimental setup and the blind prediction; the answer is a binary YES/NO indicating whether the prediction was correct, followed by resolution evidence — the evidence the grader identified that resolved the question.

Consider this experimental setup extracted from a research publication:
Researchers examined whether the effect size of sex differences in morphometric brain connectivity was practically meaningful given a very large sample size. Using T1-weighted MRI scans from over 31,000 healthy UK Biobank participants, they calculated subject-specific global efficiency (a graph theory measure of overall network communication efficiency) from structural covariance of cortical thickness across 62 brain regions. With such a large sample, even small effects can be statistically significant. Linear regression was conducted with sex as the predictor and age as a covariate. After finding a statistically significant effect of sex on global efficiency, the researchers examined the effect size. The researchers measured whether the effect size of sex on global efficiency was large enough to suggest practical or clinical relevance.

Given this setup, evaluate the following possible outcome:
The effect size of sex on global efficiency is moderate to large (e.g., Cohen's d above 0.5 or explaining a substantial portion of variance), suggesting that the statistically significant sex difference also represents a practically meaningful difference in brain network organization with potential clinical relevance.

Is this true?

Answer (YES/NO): NO